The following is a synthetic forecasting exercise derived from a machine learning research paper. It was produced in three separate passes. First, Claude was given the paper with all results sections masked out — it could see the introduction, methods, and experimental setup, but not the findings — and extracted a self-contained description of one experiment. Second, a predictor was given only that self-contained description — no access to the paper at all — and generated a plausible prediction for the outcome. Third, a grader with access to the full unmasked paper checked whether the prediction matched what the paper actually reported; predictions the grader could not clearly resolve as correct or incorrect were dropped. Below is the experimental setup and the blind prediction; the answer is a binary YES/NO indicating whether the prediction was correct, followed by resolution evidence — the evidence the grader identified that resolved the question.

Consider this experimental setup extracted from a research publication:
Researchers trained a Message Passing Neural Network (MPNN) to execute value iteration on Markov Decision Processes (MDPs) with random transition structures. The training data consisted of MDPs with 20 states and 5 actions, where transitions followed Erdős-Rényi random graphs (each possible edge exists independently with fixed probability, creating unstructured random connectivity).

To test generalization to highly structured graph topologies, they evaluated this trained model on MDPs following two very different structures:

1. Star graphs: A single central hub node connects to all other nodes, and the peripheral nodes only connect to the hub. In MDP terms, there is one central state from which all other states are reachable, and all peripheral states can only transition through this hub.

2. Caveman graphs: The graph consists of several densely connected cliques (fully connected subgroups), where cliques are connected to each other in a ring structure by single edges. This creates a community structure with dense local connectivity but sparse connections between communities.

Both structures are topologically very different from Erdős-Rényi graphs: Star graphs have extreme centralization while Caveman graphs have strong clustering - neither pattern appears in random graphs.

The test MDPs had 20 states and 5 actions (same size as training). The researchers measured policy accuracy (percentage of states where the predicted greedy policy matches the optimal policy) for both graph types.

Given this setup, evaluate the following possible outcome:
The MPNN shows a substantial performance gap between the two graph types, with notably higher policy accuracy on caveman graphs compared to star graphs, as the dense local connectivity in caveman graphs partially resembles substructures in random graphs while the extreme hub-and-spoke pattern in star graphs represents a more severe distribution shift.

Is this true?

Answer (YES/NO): NO